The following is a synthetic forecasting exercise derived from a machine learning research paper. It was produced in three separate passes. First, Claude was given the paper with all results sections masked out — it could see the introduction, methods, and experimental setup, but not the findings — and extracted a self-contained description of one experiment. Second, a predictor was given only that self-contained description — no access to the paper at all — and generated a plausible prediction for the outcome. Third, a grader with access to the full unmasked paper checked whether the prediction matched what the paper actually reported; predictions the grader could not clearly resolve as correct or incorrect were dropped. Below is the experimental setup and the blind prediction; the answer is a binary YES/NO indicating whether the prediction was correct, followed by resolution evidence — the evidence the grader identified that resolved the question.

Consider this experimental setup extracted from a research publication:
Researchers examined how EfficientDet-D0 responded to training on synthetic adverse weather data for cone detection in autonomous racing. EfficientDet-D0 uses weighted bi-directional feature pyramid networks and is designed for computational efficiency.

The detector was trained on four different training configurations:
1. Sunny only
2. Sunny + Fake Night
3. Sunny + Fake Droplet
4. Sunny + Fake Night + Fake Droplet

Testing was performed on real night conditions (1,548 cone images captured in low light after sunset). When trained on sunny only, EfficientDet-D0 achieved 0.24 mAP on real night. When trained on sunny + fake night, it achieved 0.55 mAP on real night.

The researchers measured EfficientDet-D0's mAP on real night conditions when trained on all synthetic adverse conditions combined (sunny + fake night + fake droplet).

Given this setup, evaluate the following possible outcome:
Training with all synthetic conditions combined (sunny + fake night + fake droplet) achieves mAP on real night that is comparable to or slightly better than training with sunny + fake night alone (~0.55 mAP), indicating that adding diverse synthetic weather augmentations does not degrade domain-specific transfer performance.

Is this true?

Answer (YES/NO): NO